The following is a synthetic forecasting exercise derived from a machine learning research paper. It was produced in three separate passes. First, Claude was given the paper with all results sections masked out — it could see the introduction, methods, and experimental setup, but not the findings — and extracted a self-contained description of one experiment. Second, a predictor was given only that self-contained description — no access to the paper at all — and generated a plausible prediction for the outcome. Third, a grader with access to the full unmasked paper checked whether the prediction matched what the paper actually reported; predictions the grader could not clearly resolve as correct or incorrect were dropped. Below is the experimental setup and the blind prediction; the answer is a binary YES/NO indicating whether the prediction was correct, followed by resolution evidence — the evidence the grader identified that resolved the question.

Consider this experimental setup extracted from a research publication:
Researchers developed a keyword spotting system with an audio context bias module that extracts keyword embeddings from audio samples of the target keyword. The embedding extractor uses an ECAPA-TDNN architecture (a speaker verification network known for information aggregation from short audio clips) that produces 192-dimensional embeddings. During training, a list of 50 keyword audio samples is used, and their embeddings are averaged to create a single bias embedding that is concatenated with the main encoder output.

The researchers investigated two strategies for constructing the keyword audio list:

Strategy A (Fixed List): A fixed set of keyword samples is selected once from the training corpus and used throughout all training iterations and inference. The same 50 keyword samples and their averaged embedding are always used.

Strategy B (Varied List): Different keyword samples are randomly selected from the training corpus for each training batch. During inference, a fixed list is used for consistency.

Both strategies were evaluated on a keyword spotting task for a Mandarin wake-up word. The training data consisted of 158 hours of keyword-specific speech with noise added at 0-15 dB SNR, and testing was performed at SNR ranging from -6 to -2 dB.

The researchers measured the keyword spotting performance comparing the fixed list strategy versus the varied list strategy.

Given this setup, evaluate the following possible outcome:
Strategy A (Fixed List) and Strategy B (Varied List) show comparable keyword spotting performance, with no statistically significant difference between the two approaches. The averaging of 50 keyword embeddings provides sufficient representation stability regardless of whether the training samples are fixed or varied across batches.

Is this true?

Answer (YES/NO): NO